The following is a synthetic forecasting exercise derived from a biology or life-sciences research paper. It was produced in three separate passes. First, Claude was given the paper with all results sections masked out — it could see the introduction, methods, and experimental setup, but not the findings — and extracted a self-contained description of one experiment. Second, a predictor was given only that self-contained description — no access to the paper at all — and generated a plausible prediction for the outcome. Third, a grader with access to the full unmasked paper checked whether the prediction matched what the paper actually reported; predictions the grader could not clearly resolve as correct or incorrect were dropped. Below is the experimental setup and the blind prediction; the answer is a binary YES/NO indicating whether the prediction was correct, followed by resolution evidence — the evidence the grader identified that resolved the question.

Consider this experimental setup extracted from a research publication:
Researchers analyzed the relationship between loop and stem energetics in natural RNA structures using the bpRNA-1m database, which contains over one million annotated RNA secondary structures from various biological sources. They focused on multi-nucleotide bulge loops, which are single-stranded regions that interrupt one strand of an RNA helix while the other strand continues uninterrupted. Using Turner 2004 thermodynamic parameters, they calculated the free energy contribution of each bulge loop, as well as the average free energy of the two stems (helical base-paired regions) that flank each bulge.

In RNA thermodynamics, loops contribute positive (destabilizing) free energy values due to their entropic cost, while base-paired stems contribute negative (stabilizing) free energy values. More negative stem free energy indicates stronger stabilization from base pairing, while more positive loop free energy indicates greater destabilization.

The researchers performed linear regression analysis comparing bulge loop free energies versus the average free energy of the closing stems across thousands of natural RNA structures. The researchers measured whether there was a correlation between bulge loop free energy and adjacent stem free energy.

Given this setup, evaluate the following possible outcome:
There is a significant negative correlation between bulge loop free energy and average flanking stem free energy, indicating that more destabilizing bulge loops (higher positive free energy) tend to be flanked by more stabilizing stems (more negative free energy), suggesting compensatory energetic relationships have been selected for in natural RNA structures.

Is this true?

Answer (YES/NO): YES